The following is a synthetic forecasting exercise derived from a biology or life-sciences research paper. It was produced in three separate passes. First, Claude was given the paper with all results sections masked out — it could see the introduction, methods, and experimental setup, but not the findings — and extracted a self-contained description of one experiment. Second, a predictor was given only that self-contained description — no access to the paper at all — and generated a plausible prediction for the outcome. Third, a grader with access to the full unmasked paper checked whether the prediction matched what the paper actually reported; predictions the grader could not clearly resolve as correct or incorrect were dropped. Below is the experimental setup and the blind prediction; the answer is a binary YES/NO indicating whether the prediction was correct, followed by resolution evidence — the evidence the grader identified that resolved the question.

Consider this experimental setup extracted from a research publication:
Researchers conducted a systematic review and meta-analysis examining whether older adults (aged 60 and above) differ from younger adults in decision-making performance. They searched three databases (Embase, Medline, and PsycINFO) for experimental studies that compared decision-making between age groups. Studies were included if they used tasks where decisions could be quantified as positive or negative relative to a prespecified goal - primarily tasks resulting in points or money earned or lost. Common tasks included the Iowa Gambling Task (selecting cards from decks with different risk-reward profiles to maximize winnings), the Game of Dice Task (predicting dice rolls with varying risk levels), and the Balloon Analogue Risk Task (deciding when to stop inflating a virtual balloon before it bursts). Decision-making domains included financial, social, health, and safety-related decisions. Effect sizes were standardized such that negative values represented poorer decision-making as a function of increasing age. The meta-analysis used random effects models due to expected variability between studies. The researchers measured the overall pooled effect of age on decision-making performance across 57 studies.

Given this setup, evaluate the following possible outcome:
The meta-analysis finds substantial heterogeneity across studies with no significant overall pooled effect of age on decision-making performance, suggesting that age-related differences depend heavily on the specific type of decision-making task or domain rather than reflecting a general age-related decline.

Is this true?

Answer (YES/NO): NO